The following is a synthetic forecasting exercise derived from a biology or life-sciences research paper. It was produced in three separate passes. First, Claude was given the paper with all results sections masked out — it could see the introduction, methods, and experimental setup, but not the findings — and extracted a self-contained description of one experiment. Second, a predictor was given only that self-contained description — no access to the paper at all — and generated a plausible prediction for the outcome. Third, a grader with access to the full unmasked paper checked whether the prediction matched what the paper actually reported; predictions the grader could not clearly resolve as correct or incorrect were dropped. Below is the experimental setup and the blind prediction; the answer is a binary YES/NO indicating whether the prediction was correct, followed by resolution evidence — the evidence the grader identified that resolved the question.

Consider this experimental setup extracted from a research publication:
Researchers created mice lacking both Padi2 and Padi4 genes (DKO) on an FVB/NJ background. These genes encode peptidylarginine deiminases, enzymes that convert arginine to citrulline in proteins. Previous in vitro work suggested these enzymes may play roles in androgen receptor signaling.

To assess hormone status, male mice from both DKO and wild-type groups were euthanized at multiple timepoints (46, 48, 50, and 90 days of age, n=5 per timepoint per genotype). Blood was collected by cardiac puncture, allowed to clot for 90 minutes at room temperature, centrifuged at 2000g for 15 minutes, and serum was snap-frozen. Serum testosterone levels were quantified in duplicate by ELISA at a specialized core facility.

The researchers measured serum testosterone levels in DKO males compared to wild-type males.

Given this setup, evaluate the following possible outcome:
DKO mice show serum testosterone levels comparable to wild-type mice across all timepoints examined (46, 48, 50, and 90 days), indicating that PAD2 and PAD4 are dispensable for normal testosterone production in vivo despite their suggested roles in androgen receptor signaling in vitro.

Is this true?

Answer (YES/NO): NO